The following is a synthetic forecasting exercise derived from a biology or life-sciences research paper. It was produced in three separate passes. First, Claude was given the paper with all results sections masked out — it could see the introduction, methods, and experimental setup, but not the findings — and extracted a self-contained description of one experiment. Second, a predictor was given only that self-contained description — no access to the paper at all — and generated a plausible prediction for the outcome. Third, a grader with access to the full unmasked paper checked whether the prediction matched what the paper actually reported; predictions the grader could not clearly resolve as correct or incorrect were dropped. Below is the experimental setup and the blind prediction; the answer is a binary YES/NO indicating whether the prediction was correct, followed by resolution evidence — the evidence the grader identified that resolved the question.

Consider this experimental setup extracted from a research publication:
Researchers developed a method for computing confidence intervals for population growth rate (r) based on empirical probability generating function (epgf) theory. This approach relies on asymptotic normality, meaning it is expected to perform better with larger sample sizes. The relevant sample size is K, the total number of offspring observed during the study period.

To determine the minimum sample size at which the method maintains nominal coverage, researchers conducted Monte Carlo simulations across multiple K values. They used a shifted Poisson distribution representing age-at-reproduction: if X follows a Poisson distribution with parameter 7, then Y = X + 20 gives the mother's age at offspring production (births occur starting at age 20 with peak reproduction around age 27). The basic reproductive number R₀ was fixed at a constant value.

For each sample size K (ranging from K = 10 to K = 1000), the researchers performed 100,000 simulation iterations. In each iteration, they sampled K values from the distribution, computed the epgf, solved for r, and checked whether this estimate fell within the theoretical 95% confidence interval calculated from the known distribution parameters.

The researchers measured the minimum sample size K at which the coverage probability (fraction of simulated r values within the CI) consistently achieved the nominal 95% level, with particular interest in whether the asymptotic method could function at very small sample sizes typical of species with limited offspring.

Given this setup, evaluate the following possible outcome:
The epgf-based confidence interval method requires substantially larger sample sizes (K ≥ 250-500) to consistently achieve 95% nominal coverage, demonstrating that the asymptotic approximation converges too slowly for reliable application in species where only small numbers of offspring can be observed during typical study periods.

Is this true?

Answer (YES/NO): NO